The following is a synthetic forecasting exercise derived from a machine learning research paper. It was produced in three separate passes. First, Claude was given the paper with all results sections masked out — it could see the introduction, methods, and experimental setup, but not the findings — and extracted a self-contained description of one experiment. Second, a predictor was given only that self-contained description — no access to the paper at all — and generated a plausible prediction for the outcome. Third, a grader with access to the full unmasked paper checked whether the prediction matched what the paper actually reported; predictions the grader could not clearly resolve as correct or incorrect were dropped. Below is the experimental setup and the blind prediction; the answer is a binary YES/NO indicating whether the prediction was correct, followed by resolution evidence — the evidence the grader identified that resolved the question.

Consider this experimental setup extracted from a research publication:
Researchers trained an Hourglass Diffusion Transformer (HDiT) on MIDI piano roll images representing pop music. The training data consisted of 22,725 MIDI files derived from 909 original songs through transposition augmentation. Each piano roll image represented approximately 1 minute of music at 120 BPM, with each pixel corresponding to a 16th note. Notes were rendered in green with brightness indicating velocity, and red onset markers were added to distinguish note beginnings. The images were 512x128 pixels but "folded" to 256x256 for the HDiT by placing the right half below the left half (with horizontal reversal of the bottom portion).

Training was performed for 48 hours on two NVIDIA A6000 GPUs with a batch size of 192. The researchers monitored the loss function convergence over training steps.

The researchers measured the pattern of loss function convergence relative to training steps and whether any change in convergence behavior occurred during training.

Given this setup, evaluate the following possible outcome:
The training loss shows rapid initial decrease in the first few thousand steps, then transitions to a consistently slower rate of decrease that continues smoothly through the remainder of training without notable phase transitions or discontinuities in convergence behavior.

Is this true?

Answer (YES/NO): NO